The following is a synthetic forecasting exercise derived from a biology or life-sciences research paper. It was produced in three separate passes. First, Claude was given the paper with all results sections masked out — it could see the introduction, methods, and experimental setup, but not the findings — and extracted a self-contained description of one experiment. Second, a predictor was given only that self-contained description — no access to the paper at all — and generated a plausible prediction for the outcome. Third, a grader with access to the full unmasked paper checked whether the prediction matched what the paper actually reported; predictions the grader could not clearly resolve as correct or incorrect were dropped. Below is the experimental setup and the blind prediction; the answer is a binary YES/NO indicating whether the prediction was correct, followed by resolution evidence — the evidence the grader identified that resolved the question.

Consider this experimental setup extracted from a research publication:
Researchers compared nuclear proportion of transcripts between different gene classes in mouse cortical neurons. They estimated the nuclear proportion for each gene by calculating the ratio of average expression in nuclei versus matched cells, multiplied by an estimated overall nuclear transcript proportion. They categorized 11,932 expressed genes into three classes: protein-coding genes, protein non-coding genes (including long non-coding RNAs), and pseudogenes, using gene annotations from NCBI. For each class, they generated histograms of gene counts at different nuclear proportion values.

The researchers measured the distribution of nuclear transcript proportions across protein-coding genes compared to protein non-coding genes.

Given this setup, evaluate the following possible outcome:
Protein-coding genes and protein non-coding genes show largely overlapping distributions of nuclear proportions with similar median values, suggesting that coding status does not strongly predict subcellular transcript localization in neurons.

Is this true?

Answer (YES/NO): NO